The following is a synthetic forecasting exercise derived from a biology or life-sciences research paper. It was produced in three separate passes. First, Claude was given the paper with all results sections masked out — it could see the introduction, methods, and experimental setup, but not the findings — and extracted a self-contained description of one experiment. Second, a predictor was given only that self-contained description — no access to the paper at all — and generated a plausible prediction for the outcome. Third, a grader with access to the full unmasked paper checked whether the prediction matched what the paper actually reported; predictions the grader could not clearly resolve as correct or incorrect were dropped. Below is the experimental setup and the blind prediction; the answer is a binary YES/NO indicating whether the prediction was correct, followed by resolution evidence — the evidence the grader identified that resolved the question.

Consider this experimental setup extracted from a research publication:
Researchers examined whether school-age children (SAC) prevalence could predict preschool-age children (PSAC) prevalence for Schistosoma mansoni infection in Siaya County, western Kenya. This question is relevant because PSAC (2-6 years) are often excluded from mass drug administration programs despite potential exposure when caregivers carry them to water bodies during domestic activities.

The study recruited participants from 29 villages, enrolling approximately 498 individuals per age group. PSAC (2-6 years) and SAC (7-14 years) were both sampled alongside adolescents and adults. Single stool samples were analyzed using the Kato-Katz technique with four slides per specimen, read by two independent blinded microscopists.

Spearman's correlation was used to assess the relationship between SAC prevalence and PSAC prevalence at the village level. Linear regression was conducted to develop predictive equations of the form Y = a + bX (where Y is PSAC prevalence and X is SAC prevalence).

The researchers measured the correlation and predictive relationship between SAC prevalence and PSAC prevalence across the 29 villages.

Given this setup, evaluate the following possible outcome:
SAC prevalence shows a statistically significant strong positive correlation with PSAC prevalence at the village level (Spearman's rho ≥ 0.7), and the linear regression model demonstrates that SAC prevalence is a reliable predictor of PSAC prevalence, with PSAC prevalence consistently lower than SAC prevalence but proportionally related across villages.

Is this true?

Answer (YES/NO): NO